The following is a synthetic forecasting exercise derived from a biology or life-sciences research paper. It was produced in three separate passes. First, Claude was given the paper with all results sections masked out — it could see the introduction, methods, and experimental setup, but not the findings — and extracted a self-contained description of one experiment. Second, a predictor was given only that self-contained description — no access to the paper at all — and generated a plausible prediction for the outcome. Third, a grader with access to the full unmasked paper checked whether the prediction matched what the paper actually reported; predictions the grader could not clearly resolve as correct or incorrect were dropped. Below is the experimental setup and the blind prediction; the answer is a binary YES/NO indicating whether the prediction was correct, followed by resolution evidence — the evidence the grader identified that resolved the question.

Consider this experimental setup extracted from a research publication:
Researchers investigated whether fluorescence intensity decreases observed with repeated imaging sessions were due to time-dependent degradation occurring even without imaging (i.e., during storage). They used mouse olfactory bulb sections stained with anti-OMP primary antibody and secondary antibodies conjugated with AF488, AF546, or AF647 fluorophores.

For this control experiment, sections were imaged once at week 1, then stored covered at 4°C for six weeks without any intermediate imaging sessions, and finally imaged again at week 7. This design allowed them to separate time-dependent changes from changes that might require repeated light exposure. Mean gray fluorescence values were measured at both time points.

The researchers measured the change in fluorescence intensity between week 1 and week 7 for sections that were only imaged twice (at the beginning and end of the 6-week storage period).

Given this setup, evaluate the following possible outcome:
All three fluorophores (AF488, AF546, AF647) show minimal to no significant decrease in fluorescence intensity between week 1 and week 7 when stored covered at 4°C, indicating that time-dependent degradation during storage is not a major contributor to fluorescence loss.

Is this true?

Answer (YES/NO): NO